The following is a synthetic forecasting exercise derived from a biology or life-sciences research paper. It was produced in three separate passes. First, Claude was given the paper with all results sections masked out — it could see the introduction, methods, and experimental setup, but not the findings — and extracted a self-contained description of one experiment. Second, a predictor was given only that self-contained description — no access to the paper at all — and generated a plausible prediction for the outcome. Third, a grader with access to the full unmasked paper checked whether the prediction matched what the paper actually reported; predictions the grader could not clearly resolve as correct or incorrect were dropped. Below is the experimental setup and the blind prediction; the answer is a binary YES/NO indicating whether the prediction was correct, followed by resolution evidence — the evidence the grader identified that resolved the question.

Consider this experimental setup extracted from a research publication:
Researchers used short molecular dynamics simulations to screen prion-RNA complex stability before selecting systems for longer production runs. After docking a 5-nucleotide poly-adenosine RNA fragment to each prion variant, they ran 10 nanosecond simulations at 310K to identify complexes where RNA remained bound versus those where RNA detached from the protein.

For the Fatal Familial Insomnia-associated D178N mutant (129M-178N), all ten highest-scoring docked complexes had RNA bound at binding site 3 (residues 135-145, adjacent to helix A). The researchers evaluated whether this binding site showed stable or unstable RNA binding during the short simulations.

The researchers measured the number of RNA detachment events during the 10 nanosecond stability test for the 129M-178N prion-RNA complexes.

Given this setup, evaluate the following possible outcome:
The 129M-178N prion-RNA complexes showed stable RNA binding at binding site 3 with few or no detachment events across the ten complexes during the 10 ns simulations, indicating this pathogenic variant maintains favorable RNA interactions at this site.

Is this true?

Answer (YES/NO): YES